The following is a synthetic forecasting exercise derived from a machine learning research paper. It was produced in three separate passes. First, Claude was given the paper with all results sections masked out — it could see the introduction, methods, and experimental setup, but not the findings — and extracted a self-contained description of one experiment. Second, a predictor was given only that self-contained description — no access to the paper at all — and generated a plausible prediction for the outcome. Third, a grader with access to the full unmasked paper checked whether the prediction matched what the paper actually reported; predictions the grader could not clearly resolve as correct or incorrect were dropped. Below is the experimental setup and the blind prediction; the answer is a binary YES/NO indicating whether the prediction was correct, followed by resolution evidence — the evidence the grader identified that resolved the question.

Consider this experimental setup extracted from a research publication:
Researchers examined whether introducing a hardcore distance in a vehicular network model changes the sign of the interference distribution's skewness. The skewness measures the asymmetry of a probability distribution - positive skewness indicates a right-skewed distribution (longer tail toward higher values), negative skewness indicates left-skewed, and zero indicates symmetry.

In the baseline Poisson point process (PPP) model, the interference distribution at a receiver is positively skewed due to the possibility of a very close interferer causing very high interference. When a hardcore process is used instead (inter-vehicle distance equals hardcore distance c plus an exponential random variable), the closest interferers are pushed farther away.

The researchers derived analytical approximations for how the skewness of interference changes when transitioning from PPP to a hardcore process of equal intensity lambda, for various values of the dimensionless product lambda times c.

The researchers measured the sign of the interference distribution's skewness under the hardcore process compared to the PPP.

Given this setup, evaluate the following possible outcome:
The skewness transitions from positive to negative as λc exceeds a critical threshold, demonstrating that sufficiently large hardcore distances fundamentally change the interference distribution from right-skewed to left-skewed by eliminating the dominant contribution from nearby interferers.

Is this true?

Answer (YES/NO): NO